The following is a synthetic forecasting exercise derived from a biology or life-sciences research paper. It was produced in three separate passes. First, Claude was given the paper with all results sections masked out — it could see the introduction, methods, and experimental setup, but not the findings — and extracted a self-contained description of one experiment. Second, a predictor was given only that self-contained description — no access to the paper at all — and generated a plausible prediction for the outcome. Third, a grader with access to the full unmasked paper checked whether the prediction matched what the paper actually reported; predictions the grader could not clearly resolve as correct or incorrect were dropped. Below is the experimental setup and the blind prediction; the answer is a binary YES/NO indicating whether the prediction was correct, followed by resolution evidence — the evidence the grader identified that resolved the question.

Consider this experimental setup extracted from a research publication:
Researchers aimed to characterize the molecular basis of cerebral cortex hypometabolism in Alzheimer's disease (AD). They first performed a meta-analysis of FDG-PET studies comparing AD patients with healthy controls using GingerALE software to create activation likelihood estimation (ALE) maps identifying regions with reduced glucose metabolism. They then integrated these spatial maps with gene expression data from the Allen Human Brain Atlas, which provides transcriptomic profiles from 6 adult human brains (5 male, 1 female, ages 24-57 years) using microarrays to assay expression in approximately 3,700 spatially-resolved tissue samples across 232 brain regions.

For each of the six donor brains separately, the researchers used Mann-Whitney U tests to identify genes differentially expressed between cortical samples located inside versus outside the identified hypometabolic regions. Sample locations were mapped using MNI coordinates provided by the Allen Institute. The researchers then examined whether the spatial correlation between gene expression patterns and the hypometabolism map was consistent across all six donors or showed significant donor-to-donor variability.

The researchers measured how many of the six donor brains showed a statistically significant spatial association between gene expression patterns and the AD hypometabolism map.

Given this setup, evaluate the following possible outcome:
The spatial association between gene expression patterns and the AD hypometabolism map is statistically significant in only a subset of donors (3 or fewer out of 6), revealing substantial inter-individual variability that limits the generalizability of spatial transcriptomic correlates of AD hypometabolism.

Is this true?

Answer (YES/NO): YES